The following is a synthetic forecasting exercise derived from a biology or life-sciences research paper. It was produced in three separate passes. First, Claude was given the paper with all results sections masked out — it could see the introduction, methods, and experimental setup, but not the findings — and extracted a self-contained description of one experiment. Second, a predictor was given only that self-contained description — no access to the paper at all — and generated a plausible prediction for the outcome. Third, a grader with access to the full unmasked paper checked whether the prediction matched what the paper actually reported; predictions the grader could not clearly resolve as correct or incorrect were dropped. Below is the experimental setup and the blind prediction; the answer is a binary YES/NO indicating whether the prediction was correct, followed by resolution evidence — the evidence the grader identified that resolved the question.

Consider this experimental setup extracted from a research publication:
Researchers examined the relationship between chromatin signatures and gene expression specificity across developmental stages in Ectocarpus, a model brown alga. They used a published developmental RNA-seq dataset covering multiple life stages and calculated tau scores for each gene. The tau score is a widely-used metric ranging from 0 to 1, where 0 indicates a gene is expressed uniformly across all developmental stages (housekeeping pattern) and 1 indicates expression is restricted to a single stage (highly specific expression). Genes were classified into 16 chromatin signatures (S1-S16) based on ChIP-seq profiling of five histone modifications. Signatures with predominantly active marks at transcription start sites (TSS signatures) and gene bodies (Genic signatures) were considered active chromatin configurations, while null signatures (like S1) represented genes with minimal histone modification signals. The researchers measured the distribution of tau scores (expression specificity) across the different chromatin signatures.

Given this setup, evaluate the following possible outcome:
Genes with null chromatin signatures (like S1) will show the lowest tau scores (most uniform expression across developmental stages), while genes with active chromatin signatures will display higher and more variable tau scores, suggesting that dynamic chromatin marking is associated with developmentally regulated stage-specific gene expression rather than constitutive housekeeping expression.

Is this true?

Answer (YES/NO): NO